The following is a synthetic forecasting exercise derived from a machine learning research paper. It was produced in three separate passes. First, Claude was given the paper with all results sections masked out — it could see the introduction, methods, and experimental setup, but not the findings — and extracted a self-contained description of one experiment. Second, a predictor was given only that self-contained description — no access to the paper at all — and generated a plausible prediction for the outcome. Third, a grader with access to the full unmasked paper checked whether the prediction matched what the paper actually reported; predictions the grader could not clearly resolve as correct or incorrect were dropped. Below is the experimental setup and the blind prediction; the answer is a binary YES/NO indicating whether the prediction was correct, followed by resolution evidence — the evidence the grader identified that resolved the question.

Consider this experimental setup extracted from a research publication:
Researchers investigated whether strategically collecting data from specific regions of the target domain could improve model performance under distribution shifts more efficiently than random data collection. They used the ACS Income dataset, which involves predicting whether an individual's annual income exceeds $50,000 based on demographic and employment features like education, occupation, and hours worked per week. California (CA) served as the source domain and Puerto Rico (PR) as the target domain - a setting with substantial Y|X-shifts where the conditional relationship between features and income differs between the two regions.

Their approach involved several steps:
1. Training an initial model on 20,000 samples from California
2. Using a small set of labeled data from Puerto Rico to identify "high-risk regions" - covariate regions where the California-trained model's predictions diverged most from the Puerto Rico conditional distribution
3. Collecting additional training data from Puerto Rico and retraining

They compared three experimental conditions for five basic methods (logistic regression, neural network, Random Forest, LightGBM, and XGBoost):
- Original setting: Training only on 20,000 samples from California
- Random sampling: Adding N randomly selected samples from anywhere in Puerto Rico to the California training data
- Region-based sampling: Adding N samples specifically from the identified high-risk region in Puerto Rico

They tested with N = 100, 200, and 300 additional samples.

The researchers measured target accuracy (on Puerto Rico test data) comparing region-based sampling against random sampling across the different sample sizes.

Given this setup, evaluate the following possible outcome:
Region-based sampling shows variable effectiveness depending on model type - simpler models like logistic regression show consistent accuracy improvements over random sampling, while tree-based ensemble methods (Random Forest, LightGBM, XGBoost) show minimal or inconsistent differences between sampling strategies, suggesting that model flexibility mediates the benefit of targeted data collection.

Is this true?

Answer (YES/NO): NO